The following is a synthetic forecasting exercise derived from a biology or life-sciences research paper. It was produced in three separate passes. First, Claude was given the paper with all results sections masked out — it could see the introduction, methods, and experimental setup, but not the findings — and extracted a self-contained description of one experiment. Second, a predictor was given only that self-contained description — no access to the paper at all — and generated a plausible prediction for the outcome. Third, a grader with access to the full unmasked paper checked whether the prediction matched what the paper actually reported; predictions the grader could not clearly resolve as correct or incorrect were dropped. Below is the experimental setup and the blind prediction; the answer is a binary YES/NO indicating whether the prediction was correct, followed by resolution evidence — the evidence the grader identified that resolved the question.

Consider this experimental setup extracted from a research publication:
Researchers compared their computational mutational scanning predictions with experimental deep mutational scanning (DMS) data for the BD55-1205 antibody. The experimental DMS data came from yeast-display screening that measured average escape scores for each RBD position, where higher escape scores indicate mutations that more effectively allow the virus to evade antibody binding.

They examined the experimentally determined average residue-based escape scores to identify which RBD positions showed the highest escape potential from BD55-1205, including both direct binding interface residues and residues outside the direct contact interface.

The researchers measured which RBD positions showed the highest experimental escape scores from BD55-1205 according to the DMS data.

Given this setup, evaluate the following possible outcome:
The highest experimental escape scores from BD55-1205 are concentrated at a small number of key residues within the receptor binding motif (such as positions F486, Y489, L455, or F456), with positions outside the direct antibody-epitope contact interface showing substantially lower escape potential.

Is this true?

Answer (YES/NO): NO